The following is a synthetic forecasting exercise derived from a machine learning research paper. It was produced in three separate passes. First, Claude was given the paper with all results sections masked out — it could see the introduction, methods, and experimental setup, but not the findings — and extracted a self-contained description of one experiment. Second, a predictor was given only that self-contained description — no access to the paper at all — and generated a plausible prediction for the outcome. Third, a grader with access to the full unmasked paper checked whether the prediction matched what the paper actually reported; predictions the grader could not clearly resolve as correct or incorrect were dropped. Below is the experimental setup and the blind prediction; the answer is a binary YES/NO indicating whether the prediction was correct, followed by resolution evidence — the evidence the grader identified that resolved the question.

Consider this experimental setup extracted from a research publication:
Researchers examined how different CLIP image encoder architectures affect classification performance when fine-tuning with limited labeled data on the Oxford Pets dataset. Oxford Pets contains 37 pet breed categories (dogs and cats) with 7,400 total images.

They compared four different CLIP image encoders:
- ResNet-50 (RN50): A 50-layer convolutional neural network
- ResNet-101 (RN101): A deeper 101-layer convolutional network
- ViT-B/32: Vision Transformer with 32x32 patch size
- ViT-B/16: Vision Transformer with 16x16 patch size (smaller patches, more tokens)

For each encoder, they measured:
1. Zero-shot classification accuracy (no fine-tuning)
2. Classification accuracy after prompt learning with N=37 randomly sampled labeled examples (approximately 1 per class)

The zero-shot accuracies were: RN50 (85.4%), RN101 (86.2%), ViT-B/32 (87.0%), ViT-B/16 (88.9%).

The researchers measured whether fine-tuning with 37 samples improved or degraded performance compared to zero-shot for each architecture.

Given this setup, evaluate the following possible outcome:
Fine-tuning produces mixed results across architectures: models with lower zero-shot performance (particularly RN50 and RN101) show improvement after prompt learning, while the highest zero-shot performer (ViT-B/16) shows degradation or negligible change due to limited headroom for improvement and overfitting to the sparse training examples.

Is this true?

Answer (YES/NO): NO